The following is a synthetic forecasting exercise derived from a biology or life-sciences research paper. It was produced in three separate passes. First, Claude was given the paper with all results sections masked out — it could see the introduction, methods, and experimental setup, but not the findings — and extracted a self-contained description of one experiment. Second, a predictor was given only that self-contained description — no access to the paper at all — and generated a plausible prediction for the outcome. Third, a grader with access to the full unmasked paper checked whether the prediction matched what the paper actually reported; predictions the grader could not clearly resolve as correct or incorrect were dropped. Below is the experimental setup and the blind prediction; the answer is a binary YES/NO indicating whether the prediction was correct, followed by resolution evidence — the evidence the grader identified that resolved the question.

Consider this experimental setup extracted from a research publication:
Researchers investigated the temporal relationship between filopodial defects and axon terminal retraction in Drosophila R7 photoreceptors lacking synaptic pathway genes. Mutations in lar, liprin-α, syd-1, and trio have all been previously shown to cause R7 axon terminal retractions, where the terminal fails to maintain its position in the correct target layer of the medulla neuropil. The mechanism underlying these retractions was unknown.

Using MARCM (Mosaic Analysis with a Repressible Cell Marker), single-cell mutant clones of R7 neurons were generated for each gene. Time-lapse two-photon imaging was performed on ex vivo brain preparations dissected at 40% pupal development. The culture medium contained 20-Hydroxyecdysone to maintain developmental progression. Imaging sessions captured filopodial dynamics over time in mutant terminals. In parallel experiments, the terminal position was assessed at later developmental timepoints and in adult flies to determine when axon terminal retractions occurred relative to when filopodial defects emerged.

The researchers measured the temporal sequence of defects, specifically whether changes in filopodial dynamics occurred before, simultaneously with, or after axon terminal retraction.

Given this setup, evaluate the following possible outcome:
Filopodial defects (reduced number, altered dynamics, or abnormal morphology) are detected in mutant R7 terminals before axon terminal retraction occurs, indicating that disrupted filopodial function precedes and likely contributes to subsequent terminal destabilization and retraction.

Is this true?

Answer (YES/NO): YES